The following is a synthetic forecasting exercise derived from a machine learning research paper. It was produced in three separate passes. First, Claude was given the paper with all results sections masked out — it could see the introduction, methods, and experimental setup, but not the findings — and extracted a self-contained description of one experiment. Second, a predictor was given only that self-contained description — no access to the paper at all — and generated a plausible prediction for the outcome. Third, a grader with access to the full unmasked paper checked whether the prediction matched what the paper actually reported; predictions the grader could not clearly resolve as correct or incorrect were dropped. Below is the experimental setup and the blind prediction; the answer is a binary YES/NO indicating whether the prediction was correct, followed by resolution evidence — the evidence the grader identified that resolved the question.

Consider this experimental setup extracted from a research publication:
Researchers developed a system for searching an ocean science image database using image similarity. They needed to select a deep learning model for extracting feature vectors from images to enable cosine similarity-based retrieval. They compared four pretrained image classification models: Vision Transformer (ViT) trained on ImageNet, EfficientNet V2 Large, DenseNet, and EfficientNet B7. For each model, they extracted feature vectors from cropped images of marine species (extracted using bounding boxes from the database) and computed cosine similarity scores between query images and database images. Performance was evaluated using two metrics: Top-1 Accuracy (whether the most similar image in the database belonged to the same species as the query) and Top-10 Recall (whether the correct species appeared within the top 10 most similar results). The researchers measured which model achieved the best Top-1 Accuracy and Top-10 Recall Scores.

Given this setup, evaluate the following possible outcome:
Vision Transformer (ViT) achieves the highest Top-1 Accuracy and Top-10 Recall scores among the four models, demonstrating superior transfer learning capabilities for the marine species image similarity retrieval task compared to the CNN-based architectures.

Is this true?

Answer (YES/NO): YES